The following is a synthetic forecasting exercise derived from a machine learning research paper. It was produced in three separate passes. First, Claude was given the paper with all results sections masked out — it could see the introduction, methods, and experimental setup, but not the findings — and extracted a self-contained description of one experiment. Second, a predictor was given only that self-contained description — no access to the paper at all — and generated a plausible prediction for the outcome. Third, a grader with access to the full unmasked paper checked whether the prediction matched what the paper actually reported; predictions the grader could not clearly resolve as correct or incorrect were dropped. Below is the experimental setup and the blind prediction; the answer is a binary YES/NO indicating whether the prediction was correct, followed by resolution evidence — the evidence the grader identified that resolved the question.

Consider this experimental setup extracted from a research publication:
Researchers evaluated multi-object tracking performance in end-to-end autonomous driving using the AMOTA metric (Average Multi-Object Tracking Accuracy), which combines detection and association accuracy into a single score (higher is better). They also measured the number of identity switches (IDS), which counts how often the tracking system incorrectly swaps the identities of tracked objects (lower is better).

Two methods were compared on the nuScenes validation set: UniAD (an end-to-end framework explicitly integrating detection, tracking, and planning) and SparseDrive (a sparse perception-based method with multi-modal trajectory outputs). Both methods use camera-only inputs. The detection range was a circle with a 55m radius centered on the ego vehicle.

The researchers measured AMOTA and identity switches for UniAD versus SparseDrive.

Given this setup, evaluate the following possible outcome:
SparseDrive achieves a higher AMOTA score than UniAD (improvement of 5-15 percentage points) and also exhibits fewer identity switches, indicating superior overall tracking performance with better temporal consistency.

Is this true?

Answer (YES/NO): NO